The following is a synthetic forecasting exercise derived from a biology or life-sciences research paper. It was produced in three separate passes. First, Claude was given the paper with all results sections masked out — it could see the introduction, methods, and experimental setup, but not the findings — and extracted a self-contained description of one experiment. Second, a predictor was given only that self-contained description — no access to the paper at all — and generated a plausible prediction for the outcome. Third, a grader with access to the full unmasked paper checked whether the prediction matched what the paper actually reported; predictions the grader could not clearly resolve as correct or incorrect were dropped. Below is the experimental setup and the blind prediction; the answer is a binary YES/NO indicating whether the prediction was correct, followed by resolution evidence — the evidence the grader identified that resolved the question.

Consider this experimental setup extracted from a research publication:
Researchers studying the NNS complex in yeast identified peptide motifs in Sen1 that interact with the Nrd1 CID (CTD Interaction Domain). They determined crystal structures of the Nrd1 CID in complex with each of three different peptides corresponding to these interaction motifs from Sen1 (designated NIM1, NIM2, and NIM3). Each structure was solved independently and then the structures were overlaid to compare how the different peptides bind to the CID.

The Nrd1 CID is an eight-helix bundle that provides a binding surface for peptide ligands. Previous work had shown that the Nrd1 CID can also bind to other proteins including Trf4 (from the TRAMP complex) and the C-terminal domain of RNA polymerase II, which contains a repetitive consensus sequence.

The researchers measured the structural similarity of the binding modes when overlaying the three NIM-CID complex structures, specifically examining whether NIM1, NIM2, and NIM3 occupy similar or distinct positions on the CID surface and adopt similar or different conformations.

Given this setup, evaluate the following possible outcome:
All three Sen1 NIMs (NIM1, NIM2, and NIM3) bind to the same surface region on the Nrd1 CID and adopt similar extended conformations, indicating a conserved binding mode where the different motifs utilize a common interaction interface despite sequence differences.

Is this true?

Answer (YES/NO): YES